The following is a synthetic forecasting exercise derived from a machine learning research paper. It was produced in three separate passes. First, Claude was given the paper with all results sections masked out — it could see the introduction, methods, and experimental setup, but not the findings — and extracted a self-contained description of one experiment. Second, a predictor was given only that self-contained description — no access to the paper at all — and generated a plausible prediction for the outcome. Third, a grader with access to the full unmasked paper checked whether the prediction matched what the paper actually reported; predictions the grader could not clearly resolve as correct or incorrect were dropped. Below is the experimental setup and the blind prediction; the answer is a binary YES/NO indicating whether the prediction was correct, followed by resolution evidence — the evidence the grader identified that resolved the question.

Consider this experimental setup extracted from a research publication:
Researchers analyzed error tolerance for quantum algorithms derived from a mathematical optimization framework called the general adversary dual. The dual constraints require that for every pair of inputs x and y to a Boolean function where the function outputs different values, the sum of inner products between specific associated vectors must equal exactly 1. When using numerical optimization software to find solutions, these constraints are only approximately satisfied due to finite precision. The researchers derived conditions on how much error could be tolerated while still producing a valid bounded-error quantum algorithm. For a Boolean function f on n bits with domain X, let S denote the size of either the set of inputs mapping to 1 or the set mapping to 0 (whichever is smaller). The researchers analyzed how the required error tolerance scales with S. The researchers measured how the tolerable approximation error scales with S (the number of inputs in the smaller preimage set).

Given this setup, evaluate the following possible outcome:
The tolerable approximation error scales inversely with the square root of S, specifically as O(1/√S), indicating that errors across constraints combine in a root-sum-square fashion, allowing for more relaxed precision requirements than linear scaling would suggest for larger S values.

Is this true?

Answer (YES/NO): NO